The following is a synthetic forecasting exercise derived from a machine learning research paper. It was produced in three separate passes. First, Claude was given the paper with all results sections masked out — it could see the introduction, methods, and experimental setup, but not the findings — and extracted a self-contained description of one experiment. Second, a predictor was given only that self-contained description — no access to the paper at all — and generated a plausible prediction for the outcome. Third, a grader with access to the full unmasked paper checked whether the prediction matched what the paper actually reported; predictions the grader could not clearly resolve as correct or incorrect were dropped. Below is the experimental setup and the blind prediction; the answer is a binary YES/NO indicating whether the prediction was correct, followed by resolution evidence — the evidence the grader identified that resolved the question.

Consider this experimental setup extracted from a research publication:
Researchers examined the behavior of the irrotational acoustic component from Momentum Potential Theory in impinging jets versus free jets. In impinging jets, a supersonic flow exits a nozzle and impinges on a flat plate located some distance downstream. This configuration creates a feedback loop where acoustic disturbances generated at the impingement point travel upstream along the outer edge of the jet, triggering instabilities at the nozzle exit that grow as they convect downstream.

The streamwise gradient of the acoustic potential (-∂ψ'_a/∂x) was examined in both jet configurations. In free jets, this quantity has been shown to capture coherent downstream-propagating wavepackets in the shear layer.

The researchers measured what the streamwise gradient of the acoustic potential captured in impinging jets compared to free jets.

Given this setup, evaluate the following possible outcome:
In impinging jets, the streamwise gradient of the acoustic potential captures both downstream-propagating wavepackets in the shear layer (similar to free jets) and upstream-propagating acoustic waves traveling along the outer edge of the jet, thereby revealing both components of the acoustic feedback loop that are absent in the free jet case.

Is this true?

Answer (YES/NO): NO